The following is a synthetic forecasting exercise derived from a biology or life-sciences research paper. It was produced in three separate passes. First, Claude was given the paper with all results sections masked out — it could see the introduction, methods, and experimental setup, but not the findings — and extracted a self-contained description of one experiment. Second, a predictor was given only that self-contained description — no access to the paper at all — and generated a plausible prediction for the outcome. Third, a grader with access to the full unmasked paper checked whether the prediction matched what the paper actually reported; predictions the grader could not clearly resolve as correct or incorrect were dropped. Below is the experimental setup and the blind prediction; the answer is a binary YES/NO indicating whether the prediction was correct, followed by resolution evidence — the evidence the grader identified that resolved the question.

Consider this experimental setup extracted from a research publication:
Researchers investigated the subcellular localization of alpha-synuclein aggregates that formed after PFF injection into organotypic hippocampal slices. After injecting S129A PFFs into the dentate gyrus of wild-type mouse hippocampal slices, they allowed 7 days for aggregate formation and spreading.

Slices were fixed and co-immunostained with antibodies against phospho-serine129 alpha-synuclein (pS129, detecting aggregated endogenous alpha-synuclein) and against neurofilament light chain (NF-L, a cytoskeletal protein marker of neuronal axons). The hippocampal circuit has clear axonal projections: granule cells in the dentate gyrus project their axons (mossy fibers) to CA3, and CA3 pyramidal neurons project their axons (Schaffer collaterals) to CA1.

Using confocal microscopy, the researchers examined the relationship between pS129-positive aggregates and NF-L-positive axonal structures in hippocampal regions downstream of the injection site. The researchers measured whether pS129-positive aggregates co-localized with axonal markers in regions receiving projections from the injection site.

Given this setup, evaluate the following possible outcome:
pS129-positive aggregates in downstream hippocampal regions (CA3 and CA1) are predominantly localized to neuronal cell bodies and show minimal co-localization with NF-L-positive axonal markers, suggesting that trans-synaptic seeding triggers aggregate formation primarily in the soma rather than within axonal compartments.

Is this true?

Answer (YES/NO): NO